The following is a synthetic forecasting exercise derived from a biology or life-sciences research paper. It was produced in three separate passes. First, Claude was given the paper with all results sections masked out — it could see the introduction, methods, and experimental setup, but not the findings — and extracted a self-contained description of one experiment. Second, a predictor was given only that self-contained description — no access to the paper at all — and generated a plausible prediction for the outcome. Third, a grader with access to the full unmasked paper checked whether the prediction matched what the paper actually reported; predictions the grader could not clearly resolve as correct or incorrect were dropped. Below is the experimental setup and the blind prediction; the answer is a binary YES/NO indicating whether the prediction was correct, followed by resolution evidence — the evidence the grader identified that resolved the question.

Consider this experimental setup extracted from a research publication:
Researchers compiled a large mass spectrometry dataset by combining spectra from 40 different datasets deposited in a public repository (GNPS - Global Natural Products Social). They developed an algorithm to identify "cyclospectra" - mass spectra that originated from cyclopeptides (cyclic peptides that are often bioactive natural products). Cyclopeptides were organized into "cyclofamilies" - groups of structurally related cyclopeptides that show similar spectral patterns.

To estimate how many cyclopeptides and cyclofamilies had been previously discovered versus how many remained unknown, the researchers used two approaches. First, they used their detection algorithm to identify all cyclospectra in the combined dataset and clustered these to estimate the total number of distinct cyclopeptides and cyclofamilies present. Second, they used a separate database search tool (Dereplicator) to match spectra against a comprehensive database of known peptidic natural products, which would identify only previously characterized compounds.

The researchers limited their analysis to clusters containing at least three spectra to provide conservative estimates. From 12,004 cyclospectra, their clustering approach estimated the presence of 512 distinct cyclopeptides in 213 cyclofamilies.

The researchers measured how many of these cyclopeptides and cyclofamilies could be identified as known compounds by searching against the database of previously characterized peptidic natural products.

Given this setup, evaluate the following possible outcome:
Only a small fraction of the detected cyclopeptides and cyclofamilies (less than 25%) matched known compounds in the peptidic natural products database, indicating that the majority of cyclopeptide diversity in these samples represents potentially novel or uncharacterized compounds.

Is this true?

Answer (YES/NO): YES